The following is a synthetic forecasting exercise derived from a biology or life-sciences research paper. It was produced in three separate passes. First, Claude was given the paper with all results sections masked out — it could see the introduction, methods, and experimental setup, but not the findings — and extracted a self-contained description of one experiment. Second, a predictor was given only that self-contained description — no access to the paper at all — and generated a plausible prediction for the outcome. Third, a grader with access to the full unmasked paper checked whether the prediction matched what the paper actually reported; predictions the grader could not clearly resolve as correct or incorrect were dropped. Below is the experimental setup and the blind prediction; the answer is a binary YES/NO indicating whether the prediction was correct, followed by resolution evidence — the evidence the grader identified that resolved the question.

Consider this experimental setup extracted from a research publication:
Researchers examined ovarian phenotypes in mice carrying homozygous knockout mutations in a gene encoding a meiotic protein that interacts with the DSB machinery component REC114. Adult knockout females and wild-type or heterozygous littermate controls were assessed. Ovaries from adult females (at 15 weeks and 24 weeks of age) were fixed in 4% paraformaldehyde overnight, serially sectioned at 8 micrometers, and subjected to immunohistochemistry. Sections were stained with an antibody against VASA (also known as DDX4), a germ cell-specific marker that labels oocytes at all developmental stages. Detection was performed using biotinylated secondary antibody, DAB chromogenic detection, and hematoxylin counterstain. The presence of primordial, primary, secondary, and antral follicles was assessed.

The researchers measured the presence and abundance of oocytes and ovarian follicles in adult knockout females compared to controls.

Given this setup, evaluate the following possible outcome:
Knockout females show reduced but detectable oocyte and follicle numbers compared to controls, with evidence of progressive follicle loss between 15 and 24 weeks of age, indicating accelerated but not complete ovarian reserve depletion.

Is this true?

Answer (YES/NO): NO